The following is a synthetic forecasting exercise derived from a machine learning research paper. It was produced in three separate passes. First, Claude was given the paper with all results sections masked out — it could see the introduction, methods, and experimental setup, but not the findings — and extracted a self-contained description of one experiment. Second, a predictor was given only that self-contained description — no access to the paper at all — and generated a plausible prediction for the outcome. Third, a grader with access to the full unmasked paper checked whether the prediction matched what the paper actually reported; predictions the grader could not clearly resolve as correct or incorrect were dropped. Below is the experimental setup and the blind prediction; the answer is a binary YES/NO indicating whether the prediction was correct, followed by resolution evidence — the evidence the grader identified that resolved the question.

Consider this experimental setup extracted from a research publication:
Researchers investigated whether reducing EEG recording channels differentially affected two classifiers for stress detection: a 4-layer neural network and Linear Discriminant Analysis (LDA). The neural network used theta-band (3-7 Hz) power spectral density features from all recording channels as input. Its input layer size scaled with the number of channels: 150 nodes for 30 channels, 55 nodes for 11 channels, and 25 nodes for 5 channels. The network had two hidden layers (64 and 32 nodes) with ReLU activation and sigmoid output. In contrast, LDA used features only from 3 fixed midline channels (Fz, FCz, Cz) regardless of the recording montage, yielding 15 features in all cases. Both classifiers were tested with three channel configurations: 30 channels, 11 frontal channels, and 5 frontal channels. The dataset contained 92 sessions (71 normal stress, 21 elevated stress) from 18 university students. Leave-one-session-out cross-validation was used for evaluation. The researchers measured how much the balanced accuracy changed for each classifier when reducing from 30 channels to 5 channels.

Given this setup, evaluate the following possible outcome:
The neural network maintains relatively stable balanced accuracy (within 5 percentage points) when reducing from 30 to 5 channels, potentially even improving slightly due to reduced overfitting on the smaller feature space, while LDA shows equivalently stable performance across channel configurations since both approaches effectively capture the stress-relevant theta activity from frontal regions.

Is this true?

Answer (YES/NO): NO